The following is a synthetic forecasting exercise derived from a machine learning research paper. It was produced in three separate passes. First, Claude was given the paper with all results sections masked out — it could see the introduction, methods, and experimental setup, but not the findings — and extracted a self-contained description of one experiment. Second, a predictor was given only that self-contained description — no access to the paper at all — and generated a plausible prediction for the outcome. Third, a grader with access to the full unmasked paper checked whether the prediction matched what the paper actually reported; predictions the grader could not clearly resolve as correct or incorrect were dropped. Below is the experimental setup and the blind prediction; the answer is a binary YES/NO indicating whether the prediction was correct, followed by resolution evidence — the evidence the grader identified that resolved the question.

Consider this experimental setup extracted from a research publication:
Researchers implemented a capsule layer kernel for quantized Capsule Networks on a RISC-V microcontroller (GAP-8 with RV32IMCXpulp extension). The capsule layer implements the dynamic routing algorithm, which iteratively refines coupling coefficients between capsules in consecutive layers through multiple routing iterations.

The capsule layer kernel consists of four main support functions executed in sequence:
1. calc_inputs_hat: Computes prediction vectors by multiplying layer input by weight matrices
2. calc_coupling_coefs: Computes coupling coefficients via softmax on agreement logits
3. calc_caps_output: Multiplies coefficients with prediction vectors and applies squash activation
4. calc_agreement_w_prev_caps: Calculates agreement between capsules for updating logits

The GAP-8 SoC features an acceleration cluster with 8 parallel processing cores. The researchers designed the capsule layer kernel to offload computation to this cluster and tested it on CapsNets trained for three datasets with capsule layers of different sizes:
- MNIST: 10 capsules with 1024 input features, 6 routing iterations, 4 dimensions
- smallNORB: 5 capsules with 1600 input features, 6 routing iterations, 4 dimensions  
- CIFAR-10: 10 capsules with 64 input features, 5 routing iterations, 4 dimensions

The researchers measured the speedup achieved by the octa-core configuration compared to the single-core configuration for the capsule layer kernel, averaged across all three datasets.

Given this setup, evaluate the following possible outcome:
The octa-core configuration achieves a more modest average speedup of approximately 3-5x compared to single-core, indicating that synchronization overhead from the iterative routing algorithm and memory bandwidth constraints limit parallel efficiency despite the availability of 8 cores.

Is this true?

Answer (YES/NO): NO